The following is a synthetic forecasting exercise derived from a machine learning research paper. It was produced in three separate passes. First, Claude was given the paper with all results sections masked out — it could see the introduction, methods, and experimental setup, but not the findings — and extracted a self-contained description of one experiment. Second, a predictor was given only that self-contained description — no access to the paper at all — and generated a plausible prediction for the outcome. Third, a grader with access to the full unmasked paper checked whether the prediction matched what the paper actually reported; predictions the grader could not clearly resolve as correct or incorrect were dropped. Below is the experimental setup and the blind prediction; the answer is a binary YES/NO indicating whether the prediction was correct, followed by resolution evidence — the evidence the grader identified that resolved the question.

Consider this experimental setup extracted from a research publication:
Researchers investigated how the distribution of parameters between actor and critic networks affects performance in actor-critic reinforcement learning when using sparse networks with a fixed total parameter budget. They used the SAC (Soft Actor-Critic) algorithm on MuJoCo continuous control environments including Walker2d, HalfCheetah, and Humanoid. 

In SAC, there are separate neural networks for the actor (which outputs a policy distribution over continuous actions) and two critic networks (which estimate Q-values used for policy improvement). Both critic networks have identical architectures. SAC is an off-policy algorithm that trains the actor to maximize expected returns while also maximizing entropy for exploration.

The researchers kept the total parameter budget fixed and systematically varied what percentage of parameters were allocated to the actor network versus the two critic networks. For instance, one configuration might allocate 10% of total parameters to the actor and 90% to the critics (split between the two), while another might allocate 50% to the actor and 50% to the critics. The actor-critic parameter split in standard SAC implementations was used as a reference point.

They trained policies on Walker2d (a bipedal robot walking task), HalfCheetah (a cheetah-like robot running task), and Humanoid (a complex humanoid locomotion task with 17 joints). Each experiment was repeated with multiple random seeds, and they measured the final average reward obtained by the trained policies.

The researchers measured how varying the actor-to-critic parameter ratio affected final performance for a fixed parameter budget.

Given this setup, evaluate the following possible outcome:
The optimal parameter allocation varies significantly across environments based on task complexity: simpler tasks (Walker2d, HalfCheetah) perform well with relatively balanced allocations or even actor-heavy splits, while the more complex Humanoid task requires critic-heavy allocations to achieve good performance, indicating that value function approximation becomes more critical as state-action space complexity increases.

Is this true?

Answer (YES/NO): NO